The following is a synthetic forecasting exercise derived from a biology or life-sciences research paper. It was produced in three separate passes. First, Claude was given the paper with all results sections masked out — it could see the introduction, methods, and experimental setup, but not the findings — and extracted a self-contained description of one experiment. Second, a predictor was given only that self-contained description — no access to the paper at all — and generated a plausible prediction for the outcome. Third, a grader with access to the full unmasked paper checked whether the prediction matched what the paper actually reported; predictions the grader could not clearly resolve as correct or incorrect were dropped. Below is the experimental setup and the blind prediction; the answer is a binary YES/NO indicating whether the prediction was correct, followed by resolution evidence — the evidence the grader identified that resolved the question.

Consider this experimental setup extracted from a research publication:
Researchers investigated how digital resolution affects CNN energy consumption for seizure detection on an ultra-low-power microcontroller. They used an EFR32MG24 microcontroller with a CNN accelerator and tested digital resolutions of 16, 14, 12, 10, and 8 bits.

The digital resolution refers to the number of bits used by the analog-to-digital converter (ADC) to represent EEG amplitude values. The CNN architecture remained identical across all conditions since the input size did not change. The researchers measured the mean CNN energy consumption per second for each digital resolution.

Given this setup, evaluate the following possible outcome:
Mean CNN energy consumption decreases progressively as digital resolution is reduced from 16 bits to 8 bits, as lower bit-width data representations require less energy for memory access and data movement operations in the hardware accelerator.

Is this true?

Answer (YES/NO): NO